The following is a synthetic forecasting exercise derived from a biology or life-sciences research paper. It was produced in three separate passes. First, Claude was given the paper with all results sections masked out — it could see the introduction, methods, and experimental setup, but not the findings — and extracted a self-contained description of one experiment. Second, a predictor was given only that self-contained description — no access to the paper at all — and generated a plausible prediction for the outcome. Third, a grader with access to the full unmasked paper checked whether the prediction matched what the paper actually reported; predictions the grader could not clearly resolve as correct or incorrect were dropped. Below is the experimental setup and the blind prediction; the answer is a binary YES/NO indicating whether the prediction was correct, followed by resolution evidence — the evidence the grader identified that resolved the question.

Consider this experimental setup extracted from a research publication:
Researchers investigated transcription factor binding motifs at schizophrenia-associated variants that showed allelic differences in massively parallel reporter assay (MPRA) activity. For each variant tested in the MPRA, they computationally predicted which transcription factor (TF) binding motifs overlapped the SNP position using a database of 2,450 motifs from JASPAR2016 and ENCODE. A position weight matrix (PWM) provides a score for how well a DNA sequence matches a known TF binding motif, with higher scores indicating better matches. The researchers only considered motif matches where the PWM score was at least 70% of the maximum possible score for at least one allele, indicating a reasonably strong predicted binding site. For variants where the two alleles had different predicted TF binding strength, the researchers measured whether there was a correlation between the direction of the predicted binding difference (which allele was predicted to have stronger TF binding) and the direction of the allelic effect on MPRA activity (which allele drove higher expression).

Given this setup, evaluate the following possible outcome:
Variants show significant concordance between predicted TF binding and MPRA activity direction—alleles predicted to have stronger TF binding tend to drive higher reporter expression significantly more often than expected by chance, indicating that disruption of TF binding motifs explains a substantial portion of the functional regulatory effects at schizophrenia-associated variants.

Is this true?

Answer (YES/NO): NO